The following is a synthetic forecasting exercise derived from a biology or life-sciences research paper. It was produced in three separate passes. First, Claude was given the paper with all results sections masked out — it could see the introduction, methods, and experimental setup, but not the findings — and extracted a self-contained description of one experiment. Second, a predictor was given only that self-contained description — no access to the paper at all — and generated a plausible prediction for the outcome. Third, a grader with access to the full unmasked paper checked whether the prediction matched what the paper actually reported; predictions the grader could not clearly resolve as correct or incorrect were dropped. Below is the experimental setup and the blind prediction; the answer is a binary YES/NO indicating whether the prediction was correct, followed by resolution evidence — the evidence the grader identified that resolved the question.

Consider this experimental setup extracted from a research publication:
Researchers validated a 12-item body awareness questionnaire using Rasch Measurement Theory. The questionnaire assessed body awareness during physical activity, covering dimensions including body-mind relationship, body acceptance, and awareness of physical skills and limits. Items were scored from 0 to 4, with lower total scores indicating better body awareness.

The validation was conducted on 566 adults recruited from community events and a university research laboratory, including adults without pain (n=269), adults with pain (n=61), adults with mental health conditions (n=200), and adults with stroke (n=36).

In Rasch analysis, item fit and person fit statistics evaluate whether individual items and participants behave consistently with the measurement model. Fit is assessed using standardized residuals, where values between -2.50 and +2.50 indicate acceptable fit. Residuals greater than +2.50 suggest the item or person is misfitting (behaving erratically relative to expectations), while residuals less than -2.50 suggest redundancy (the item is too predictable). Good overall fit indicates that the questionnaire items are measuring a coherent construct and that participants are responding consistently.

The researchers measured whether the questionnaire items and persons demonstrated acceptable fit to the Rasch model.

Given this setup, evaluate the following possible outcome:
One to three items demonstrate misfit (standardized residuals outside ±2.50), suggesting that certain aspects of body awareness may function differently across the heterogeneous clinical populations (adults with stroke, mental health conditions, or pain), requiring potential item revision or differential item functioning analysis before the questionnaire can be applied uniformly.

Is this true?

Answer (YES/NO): NO